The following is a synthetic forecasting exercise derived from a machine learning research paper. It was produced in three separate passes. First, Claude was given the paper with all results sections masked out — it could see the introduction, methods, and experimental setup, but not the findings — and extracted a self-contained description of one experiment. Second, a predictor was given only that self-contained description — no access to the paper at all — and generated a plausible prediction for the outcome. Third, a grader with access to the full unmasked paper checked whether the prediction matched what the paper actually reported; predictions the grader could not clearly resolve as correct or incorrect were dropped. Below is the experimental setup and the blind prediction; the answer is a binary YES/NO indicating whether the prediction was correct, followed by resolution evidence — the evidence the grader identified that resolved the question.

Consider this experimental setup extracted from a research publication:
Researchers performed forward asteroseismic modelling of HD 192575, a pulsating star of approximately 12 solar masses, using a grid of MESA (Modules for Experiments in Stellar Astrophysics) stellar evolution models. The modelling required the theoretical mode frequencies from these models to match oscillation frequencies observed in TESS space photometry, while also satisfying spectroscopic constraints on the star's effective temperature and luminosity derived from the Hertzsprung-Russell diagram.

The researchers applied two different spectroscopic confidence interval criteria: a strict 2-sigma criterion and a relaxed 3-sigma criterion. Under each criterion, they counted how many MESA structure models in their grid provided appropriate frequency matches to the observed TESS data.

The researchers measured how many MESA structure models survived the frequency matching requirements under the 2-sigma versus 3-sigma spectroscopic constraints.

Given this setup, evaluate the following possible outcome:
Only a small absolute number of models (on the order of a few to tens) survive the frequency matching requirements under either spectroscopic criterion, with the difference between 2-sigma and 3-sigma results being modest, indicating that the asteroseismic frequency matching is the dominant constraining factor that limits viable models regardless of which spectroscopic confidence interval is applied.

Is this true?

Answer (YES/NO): NO